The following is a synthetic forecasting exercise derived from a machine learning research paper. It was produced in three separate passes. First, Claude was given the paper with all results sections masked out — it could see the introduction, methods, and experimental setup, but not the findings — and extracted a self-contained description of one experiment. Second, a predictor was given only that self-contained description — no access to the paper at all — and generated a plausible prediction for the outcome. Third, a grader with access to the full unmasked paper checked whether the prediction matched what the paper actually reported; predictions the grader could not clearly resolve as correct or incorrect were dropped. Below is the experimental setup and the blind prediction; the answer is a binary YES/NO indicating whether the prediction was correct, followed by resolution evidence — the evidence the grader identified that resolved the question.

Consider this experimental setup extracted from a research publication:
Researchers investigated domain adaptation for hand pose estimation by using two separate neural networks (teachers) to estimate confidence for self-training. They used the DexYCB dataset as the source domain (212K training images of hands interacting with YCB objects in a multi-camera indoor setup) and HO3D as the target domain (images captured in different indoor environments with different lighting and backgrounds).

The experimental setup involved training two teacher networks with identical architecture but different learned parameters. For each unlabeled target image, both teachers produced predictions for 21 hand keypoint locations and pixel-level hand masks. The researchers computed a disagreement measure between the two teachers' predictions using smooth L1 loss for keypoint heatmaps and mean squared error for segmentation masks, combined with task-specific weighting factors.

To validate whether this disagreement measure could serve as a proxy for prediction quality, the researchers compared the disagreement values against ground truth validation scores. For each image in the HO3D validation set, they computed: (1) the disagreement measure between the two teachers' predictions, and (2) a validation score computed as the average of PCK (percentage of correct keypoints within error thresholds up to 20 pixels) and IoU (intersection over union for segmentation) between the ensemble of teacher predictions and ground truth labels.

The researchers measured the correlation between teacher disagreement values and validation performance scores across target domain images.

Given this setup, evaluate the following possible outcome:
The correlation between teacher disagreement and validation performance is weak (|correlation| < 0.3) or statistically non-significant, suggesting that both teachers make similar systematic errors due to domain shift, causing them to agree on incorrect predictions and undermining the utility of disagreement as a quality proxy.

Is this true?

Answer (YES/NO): NO